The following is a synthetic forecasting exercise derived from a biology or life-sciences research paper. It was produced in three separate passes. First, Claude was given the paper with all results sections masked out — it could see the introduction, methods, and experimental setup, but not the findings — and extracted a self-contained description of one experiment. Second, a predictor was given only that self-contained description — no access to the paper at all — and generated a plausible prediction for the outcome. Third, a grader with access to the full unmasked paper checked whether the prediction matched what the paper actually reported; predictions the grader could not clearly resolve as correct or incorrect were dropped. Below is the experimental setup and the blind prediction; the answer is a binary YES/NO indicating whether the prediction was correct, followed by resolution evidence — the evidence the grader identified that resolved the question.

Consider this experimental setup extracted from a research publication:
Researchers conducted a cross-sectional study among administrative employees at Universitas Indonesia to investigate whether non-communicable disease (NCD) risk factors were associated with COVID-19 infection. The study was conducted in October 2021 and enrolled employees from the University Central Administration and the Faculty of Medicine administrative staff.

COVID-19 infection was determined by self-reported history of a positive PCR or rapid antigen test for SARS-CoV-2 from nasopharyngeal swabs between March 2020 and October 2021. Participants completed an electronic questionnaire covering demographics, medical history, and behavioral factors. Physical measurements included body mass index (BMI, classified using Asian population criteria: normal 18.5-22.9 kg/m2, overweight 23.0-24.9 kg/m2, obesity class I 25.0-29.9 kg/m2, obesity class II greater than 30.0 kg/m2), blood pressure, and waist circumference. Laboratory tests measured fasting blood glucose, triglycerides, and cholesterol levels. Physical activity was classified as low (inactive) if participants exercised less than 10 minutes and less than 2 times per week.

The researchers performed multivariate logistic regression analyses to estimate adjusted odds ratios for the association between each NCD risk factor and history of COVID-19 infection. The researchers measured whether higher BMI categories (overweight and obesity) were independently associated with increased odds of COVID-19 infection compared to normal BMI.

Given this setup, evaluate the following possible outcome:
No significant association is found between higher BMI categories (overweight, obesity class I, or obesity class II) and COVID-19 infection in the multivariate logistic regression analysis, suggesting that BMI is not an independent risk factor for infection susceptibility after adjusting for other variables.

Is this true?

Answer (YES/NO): YES